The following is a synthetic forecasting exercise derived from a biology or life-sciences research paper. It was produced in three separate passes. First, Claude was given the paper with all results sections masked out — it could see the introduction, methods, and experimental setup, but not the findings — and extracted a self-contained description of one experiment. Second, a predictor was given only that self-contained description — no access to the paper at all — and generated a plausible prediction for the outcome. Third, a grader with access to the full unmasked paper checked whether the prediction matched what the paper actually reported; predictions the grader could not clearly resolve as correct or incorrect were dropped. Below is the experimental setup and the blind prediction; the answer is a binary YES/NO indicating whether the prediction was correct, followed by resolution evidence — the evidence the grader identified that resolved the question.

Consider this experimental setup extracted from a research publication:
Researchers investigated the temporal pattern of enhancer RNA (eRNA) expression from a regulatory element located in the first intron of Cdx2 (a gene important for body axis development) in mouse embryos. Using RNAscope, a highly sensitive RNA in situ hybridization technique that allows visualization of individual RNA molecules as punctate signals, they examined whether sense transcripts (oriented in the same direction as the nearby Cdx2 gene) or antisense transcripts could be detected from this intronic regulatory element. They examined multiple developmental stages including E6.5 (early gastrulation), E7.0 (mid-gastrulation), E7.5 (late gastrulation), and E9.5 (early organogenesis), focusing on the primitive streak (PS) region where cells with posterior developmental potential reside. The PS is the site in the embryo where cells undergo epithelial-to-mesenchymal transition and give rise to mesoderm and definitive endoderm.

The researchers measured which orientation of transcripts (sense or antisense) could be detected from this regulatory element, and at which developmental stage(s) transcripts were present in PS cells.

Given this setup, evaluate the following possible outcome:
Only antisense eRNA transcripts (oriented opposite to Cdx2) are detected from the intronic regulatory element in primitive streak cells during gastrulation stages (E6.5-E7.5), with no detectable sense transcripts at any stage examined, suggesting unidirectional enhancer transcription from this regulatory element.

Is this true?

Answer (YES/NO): NO